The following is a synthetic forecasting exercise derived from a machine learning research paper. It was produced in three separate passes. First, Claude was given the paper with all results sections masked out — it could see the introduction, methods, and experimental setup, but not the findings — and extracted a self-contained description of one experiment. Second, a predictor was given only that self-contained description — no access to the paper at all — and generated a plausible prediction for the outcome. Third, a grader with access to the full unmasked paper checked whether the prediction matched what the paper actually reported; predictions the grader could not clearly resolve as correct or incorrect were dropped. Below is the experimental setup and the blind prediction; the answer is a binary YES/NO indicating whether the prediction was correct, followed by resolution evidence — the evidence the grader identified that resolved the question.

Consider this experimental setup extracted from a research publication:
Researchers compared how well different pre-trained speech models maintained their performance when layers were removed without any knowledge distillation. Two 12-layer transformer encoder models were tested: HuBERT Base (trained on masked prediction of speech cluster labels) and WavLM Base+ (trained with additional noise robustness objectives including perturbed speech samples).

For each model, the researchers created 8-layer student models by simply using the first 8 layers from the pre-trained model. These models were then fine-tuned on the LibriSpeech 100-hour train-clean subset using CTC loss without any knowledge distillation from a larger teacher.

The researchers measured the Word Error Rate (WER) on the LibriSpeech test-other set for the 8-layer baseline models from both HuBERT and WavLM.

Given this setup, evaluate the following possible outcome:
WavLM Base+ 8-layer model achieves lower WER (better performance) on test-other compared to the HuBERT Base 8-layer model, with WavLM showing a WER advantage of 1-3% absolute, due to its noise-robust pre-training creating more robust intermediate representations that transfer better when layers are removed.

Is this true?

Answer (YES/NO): NO